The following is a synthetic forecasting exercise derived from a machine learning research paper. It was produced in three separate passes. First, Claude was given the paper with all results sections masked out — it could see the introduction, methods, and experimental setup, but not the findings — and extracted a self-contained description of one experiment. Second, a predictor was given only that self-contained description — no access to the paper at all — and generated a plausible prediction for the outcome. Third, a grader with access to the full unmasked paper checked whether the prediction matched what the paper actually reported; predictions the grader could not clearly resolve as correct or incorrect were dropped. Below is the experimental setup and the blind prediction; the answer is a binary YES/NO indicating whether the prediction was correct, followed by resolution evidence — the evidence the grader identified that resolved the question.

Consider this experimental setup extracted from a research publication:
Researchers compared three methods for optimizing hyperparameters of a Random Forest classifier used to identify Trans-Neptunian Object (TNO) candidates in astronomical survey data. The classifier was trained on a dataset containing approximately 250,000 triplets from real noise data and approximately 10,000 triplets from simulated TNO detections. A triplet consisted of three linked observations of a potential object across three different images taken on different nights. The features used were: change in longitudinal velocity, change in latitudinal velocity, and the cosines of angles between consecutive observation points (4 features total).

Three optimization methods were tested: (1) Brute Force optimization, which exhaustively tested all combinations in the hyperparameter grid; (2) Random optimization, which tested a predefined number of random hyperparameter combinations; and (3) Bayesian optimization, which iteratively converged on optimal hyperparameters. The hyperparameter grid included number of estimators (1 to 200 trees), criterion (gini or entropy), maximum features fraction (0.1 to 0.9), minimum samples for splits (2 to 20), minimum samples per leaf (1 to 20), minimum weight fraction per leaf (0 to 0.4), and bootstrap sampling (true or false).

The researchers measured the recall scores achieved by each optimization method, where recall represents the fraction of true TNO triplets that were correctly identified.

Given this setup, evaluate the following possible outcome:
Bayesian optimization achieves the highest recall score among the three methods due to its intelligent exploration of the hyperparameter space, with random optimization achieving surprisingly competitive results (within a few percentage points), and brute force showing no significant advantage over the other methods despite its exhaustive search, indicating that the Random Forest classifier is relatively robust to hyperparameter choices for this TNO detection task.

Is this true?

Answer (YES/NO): NO